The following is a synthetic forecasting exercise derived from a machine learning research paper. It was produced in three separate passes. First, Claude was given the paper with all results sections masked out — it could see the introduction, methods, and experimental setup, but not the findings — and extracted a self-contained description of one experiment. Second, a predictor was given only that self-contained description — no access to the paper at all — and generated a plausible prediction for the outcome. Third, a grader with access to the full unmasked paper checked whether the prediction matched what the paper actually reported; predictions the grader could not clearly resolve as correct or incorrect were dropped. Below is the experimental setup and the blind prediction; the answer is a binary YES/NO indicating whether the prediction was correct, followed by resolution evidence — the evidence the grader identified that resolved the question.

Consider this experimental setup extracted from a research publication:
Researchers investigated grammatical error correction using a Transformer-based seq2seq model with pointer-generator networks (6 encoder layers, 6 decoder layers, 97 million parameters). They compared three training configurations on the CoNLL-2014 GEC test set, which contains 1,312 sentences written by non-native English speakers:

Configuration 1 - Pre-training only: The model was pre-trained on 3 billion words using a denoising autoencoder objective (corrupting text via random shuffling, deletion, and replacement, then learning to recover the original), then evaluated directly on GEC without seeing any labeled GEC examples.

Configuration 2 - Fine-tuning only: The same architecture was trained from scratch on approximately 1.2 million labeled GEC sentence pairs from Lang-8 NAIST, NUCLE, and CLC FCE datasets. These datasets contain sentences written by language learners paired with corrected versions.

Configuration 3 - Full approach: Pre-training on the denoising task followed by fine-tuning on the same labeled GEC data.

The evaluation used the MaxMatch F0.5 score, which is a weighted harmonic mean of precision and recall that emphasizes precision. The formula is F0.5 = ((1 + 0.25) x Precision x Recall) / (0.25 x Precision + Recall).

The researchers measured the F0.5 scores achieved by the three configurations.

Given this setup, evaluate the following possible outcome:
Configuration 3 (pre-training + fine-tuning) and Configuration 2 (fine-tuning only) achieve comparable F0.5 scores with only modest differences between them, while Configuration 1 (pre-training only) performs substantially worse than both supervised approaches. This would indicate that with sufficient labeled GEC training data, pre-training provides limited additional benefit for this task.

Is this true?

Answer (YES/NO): NO